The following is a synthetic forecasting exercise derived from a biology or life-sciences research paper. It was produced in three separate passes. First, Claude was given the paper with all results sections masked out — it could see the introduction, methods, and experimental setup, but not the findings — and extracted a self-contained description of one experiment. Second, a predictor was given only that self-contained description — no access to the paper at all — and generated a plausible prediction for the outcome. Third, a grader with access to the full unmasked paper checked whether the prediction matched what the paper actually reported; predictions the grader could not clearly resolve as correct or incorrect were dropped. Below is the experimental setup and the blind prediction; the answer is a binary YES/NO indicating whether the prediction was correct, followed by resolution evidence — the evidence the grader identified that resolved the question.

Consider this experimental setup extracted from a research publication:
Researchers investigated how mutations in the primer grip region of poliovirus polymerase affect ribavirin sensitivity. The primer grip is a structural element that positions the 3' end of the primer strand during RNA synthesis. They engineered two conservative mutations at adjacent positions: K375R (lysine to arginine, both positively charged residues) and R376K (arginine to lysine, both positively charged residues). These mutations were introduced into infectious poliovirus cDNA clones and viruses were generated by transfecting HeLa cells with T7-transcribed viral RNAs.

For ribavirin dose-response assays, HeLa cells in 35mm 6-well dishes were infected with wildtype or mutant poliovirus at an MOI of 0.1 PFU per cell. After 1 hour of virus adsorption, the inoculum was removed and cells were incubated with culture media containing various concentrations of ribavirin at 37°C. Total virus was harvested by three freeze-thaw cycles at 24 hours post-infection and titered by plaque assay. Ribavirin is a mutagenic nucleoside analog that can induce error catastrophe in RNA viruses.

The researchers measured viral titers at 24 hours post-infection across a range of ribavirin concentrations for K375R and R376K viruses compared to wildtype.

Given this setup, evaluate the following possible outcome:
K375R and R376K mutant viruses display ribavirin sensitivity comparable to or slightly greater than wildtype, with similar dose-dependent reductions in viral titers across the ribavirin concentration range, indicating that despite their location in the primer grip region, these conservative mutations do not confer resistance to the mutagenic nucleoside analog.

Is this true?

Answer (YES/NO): NO